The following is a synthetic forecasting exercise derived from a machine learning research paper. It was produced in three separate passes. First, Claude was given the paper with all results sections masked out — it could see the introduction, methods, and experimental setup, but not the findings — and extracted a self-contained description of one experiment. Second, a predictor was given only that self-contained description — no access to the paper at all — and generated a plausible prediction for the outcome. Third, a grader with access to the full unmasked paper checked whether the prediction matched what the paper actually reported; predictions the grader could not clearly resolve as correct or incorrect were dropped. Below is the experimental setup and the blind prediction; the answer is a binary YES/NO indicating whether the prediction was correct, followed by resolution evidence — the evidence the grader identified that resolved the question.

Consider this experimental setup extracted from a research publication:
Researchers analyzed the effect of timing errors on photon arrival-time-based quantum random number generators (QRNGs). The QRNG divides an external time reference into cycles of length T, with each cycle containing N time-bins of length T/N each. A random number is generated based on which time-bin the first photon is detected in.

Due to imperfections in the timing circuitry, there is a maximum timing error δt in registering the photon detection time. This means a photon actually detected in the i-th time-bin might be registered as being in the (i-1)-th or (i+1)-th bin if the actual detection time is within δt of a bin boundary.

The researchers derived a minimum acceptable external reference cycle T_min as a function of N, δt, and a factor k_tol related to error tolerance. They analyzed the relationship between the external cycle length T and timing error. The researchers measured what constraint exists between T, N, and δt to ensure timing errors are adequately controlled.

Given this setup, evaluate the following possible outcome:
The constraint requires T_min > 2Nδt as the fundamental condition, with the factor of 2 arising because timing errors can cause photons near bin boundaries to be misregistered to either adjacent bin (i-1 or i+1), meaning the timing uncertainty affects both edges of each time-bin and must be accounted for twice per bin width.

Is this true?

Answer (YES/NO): NO